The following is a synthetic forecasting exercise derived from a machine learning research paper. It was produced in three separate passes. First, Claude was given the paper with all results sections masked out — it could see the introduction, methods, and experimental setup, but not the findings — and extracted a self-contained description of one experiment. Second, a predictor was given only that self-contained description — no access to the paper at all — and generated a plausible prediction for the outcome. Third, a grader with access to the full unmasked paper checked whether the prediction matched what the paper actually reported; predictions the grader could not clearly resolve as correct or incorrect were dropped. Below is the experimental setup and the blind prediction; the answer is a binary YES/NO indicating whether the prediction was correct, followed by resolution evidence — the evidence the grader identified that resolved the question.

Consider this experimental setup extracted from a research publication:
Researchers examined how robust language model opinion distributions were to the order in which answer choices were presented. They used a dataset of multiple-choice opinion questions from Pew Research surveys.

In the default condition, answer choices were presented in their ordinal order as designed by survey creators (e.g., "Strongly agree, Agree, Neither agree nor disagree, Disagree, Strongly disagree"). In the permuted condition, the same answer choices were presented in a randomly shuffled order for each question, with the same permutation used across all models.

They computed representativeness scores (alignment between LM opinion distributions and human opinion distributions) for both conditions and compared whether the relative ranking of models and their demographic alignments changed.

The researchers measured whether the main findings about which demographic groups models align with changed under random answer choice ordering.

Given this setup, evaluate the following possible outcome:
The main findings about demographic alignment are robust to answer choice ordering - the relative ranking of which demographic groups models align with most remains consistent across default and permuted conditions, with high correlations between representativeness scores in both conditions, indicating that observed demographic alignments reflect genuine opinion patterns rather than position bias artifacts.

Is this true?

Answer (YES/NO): NO